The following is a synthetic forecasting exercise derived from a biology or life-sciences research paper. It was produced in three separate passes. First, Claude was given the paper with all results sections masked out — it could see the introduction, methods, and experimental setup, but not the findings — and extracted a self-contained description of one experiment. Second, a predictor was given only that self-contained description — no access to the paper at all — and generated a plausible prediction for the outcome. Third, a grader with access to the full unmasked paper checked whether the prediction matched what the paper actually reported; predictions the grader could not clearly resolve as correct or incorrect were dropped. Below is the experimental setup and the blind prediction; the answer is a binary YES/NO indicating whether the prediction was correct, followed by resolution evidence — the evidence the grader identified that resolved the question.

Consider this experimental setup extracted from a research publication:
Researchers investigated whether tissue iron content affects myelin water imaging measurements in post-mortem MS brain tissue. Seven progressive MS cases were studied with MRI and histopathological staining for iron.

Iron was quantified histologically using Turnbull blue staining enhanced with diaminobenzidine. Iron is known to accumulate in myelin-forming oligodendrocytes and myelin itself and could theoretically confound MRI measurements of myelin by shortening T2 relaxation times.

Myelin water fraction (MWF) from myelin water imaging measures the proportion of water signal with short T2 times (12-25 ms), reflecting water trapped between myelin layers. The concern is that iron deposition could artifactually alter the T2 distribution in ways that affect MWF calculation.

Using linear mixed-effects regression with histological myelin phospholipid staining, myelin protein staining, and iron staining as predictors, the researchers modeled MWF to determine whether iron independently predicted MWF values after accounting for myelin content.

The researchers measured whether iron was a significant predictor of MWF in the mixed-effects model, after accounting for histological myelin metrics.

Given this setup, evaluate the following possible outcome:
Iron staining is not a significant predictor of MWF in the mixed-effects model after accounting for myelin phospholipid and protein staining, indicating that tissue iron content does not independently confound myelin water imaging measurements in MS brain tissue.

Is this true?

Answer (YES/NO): NO